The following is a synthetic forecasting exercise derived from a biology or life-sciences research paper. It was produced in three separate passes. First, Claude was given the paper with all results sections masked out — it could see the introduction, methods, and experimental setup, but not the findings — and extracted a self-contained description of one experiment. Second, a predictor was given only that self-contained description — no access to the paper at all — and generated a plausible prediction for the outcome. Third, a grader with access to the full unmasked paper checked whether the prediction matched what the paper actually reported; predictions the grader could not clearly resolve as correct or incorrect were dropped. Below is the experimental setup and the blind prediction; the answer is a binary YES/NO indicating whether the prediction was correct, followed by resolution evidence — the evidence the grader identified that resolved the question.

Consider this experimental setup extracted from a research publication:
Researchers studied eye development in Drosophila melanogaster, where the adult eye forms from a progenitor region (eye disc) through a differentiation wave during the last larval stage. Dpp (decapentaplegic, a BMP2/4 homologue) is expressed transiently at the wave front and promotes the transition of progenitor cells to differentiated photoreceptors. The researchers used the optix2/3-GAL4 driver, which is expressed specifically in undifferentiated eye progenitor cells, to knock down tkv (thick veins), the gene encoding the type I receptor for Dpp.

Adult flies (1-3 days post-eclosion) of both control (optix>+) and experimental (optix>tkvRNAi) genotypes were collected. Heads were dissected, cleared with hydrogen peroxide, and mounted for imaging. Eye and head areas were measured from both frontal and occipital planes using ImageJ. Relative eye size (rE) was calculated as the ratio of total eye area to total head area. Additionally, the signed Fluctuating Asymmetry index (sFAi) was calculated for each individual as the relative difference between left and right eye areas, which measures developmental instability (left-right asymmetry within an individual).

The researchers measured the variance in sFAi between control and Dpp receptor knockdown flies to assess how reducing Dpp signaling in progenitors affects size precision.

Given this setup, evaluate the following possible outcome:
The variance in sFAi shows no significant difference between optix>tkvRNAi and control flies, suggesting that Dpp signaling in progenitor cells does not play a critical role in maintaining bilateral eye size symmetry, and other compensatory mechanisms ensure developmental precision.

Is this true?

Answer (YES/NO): NO